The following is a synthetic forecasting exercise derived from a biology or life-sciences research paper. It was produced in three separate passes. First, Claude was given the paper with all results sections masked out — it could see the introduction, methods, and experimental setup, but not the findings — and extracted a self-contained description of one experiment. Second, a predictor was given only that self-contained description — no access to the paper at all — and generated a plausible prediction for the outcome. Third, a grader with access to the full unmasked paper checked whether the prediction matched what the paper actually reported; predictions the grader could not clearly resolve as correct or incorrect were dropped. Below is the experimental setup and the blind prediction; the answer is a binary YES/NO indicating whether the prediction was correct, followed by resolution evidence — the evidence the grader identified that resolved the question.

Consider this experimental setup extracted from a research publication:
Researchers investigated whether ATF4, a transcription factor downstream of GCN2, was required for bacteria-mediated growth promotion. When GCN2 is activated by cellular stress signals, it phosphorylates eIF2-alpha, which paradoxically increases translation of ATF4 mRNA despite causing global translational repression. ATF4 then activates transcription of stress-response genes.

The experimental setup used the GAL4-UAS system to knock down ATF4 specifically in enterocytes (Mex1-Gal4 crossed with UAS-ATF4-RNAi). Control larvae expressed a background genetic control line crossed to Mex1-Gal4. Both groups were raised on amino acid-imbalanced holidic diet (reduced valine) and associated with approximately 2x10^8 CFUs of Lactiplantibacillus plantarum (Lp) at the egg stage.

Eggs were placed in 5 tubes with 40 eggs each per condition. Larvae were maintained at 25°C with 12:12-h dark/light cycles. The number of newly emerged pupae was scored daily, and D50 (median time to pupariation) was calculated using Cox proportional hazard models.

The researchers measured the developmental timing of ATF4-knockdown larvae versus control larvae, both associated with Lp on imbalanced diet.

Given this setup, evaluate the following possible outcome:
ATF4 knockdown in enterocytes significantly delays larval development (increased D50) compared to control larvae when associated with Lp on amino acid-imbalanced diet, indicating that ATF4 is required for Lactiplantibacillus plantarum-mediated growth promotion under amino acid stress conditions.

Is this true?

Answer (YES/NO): NO